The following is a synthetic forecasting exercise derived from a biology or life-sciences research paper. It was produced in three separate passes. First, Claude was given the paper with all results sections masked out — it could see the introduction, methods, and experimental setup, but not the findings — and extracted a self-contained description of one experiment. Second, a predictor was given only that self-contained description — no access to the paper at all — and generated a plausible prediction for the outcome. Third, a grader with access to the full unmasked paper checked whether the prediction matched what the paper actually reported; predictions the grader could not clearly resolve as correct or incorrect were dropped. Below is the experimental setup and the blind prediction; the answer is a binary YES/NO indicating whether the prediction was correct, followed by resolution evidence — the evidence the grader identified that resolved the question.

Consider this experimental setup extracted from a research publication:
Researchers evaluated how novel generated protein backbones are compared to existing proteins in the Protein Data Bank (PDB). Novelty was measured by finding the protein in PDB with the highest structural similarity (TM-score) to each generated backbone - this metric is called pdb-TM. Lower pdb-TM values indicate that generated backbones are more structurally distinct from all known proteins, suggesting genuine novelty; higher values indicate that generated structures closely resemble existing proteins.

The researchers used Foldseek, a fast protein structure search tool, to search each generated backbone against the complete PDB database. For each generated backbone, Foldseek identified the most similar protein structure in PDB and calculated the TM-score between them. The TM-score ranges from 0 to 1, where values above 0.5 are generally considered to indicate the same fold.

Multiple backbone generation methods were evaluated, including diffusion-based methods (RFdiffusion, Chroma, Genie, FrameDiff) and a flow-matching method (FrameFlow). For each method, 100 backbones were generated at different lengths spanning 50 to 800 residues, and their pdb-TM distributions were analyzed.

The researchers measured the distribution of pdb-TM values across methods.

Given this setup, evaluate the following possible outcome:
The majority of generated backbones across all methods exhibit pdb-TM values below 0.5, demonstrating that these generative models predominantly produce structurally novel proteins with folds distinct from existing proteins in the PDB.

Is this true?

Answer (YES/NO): NO